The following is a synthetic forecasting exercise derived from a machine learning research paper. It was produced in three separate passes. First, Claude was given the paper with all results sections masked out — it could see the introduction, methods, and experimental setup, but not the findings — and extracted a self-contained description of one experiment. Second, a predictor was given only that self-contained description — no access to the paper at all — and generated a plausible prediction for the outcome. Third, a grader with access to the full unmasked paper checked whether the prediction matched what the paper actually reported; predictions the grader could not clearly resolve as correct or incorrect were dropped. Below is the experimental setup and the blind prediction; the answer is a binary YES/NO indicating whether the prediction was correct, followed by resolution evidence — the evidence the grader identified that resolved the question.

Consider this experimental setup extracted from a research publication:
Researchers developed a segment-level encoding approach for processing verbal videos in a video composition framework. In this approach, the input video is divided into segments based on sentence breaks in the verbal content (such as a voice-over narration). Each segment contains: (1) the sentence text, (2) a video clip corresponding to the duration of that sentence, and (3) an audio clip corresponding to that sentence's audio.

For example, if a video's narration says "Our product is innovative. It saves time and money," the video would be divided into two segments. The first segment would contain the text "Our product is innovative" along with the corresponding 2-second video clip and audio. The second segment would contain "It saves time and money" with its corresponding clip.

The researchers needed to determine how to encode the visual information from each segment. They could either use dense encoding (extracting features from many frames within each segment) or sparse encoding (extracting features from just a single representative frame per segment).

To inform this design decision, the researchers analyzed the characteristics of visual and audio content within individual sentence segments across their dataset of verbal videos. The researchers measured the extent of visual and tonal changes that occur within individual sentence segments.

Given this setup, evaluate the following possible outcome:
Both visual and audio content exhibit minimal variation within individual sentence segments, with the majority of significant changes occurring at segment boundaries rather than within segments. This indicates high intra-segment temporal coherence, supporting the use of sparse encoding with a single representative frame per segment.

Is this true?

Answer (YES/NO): YES